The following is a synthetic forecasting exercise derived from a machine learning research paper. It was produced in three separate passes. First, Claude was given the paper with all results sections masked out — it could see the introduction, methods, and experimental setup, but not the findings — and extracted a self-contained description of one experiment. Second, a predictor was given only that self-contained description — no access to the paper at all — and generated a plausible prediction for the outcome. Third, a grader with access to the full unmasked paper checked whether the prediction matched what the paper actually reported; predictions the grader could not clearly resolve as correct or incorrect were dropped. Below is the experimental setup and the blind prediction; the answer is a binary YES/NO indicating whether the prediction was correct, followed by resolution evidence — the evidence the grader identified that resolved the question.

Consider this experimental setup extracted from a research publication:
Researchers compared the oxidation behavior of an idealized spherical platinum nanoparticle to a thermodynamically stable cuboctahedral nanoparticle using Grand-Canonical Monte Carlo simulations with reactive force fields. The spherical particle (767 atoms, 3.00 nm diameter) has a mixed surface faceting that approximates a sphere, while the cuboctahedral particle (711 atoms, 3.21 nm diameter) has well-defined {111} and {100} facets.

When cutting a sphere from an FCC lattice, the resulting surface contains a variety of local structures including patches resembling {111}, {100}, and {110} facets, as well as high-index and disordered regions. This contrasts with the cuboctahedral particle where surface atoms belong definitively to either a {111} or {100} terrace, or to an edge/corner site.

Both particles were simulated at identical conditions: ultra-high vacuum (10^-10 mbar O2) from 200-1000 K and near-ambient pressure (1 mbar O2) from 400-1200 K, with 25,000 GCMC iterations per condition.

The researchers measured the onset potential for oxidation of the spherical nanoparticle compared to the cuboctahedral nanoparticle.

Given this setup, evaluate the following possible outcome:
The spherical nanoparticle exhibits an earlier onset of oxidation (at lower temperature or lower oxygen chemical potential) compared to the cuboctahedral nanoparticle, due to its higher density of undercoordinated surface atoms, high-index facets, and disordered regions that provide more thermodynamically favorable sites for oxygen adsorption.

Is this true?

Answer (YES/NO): NO